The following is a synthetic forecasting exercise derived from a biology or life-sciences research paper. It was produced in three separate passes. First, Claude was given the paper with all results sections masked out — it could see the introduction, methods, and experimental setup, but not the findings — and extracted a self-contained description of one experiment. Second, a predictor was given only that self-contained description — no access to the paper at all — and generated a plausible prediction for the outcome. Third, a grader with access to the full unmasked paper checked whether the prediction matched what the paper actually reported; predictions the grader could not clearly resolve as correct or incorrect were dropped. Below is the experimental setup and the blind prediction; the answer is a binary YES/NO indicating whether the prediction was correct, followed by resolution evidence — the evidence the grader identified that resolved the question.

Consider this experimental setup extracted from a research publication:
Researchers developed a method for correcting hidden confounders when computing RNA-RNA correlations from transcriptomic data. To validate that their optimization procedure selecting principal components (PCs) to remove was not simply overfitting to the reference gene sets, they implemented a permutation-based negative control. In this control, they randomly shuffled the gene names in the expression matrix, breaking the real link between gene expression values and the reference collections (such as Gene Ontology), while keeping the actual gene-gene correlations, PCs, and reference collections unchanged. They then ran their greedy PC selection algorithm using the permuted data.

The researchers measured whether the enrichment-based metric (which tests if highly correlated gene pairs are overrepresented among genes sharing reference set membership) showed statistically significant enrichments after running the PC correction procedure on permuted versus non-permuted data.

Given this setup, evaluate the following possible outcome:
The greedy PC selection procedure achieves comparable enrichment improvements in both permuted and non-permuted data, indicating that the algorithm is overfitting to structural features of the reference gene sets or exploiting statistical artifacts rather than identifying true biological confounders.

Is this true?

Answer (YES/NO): NO